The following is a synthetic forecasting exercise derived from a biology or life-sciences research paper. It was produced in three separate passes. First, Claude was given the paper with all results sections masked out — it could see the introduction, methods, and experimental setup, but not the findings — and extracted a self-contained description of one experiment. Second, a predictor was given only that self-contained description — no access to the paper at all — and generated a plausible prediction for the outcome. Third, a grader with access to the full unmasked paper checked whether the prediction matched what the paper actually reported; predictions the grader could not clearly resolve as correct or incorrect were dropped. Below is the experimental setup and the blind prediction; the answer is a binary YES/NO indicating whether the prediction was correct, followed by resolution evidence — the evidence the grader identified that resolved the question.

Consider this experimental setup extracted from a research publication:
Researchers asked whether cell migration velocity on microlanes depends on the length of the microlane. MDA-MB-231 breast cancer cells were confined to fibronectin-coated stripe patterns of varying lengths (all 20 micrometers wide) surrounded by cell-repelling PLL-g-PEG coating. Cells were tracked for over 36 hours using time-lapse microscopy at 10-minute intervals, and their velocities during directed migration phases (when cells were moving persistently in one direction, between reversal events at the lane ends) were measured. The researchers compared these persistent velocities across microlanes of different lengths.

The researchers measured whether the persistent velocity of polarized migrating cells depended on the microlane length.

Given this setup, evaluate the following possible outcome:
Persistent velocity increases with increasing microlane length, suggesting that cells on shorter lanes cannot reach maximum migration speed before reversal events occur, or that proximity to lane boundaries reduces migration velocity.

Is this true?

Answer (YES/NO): NO